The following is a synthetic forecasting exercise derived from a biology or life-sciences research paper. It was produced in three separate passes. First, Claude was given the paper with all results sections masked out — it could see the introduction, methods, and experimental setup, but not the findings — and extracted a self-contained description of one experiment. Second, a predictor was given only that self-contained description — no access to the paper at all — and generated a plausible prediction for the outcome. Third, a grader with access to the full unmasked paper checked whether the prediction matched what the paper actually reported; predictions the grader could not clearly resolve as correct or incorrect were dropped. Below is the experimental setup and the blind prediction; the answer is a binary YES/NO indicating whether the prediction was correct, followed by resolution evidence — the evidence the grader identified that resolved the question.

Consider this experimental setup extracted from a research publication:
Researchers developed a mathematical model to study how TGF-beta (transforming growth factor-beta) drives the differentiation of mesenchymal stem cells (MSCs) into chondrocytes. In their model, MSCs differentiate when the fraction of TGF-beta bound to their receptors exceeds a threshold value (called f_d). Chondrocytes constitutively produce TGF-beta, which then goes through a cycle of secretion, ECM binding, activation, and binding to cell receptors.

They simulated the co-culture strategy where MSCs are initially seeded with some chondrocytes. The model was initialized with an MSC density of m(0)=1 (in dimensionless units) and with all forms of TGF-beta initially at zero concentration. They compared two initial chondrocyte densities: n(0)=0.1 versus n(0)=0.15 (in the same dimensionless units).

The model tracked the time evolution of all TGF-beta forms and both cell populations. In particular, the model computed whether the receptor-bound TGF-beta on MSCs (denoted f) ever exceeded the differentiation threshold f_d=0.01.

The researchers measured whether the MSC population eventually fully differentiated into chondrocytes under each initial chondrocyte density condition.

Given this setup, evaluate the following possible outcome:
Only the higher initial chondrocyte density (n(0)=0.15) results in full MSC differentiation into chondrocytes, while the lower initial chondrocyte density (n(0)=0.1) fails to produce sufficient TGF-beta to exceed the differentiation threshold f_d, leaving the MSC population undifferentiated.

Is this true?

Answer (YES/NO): YES